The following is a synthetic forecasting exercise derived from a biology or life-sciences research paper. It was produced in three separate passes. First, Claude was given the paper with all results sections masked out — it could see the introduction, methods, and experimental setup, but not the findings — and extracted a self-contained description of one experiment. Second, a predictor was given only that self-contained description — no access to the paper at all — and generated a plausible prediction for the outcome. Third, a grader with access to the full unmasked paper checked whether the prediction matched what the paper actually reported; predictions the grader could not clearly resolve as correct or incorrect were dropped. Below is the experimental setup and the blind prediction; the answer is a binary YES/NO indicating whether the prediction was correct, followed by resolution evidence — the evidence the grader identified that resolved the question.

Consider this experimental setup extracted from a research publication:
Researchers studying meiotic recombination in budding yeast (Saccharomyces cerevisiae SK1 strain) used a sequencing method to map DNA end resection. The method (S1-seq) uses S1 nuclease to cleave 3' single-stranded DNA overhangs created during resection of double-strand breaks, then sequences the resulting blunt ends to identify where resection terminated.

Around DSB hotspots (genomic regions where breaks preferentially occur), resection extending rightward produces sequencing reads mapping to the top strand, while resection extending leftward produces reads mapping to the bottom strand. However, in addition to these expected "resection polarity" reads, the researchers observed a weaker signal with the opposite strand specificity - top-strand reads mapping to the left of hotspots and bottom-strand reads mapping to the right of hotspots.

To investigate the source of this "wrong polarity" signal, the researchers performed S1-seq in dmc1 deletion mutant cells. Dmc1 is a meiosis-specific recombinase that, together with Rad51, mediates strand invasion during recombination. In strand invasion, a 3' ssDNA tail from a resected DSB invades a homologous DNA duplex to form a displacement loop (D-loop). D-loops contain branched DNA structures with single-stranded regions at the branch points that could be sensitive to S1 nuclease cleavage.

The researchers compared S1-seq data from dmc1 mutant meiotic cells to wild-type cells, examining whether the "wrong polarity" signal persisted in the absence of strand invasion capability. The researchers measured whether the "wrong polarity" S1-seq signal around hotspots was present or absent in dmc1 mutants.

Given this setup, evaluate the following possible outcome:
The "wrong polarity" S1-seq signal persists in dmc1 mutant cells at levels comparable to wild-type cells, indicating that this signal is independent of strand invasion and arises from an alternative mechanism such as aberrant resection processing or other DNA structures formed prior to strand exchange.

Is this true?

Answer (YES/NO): NO